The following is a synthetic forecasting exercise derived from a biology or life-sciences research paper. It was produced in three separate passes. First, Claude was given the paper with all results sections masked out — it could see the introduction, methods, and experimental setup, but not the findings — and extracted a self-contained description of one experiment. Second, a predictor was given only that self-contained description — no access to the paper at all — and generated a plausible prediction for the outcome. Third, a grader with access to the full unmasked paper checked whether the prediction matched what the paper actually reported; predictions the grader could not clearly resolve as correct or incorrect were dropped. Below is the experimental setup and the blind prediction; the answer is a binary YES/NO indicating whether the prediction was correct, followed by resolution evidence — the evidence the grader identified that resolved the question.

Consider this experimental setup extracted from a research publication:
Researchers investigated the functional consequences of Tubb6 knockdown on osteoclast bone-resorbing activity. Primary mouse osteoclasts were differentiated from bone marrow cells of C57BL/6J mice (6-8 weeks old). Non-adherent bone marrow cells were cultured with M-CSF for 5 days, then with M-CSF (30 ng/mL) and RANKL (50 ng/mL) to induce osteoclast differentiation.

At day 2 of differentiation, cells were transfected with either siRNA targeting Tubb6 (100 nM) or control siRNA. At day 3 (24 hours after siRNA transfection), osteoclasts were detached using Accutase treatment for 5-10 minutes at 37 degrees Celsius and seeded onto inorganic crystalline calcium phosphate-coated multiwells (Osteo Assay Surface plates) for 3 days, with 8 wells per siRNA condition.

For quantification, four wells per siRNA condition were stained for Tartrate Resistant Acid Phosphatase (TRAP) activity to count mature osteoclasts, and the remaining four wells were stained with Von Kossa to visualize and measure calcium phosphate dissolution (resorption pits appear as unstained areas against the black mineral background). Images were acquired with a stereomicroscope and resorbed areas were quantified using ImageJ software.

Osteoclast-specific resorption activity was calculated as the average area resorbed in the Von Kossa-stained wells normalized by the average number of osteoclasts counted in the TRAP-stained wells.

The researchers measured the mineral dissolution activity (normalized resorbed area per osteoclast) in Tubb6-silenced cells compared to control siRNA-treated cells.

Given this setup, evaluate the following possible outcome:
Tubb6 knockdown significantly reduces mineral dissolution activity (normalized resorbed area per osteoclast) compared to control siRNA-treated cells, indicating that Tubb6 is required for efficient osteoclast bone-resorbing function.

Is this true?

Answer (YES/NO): YES